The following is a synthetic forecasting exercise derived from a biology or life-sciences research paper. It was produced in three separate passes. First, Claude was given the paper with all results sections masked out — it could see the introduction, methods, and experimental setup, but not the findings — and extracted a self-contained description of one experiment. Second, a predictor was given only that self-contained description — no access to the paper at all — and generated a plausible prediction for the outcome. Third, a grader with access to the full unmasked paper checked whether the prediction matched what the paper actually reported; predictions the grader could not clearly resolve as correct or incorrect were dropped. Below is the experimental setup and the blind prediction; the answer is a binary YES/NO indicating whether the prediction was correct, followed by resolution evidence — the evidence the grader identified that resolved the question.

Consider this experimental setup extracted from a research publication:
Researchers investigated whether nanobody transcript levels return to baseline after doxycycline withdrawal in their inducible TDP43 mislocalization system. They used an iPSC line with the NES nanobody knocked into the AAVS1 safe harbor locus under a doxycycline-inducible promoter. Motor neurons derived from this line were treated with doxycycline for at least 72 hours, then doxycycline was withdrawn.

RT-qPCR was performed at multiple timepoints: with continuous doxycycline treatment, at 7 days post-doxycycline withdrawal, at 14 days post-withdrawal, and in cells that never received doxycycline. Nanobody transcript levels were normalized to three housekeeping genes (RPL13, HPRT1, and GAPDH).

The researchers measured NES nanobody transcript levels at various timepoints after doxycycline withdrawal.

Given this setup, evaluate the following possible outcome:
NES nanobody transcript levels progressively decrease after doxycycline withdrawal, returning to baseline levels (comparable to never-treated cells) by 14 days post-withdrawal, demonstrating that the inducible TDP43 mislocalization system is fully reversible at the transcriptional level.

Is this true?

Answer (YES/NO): YES